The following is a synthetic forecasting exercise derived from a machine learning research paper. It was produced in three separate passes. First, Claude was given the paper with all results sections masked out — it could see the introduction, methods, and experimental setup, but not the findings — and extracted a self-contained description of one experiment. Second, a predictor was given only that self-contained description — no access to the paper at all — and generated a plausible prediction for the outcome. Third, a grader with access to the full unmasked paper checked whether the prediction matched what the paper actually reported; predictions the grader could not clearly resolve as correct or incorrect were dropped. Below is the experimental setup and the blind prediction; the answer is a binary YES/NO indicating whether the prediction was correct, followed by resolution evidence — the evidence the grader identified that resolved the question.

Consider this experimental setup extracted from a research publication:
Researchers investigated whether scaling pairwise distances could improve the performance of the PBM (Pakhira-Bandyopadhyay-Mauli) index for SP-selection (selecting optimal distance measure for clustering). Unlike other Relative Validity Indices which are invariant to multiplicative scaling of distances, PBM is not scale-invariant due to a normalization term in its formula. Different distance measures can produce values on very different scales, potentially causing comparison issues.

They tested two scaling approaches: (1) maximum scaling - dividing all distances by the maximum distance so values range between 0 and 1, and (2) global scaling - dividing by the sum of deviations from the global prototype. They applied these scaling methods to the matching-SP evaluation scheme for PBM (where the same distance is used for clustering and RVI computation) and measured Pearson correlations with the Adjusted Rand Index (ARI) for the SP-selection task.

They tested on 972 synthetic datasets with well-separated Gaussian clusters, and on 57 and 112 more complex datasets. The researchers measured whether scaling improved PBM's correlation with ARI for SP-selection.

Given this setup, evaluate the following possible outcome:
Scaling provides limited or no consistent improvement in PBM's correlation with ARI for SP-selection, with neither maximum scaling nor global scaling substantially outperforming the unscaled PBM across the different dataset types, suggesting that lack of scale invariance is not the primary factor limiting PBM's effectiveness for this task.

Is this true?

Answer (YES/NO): YES